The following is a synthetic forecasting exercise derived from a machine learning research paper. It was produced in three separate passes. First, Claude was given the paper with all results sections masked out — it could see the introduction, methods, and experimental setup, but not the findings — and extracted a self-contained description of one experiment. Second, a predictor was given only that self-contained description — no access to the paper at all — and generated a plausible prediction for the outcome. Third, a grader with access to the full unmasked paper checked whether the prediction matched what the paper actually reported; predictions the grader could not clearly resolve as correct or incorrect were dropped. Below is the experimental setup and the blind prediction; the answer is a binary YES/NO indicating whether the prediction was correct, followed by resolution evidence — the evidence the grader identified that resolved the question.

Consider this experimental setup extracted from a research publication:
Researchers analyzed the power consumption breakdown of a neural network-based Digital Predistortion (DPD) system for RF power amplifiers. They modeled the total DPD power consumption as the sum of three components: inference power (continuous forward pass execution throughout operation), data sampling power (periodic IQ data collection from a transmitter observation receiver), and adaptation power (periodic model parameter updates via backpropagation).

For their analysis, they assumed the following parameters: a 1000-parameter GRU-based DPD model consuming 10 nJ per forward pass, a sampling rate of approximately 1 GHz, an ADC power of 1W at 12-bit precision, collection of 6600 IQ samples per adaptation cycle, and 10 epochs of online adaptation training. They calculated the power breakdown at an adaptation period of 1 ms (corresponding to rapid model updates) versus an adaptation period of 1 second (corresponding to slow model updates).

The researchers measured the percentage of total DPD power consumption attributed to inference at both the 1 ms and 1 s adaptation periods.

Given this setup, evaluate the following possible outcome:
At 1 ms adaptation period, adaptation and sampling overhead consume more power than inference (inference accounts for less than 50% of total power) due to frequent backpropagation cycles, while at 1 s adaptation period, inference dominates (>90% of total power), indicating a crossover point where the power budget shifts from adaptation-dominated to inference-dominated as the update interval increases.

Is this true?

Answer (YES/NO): NO